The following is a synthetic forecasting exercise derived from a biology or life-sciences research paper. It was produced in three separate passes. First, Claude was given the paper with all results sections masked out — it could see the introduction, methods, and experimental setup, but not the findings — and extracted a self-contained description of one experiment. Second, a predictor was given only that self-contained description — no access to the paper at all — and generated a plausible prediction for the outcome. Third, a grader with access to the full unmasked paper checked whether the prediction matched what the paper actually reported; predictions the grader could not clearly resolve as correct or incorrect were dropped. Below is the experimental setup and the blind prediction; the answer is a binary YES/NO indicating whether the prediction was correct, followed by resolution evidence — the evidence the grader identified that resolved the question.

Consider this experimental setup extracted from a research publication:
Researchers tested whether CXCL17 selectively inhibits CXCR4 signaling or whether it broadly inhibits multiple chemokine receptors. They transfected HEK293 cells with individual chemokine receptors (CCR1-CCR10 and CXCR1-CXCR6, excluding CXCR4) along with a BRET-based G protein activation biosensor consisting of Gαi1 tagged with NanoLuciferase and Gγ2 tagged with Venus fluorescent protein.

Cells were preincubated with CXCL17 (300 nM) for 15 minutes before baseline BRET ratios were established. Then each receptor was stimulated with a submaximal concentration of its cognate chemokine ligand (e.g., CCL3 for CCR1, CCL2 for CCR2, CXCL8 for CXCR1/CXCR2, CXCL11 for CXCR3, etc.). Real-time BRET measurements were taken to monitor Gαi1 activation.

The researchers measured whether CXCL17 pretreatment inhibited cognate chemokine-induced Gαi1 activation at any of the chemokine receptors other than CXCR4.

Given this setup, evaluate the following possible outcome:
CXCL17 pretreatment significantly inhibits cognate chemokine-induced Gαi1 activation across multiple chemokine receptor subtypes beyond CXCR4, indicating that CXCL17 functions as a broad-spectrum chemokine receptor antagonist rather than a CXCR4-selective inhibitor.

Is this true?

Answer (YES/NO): NO